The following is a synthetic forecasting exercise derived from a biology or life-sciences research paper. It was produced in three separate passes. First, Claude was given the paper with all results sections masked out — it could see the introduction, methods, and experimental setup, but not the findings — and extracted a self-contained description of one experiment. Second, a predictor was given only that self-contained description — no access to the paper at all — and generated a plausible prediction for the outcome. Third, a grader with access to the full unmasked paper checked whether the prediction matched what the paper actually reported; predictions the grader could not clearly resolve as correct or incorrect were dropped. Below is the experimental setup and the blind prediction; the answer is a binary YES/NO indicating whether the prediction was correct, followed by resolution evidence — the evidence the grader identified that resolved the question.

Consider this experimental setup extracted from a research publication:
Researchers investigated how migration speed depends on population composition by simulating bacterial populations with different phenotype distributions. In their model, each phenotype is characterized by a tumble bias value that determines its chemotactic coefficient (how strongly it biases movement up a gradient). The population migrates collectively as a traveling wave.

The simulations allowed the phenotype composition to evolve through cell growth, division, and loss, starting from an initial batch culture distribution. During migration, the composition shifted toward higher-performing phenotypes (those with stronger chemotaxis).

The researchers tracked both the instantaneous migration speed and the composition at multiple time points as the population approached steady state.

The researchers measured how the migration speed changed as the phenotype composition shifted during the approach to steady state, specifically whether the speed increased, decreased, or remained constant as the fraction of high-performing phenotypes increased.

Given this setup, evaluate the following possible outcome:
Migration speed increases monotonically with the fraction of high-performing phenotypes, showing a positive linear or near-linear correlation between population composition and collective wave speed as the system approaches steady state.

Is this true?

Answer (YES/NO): NO